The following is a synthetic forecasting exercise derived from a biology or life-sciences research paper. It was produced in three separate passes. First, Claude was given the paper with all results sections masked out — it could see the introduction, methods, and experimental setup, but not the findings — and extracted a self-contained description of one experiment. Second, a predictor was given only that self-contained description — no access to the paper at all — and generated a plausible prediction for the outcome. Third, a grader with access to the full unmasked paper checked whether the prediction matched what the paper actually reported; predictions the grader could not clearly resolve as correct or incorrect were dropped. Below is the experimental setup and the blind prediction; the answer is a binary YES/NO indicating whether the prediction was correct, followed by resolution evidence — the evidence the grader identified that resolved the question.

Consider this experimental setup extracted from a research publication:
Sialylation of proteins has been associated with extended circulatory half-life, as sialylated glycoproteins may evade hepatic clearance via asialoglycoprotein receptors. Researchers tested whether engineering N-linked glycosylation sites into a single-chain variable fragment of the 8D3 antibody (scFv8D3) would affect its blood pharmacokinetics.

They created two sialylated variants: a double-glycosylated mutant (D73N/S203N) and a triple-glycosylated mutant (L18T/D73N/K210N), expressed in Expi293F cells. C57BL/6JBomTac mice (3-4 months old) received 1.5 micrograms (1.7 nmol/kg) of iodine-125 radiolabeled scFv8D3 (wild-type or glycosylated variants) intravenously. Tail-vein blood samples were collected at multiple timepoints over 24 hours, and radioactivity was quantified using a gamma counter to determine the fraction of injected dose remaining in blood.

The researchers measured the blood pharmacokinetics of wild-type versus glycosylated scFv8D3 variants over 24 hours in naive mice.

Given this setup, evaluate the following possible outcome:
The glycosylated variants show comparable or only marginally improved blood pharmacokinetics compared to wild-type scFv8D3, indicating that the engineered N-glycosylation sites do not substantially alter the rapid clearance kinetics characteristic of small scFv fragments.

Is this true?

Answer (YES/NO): YES